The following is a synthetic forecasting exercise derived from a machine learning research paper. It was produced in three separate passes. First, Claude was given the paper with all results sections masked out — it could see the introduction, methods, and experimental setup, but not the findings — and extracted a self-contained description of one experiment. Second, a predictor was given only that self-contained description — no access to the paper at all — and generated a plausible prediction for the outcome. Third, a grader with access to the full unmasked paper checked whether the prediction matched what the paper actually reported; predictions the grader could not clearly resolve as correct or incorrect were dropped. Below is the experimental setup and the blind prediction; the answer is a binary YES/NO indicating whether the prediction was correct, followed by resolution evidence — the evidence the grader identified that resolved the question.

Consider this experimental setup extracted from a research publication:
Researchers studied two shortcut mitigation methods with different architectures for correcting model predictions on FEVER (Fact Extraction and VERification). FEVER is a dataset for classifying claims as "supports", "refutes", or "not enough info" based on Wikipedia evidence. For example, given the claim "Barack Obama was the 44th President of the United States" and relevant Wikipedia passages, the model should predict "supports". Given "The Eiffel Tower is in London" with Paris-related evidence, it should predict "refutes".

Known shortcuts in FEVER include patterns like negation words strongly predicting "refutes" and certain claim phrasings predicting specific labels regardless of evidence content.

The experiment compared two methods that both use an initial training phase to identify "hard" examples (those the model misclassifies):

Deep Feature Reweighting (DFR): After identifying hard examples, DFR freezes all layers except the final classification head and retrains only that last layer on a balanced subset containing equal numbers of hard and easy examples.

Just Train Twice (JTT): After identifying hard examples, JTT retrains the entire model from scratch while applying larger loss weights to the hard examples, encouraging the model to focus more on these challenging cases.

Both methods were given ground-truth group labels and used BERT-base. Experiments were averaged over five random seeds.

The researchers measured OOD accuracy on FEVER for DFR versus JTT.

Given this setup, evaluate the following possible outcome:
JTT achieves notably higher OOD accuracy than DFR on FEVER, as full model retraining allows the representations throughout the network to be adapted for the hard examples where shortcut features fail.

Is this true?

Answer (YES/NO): NO